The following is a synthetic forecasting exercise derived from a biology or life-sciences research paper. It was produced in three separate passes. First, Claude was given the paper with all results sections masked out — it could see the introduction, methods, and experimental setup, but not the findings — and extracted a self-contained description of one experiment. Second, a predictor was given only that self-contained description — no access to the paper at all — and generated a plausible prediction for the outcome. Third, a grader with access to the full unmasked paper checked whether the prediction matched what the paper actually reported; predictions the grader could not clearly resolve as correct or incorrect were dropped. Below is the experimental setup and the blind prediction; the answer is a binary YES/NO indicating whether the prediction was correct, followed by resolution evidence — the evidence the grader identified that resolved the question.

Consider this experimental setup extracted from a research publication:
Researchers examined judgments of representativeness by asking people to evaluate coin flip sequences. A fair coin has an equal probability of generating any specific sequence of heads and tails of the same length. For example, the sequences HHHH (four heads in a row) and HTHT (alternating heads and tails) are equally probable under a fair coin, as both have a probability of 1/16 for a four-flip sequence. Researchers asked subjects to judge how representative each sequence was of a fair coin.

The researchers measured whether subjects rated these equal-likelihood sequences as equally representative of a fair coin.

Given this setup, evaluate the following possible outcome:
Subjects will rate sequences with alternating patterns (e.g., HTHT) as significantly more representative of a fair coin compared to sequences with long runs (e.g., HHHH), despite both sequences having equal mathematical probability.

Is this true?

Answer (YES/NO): YES